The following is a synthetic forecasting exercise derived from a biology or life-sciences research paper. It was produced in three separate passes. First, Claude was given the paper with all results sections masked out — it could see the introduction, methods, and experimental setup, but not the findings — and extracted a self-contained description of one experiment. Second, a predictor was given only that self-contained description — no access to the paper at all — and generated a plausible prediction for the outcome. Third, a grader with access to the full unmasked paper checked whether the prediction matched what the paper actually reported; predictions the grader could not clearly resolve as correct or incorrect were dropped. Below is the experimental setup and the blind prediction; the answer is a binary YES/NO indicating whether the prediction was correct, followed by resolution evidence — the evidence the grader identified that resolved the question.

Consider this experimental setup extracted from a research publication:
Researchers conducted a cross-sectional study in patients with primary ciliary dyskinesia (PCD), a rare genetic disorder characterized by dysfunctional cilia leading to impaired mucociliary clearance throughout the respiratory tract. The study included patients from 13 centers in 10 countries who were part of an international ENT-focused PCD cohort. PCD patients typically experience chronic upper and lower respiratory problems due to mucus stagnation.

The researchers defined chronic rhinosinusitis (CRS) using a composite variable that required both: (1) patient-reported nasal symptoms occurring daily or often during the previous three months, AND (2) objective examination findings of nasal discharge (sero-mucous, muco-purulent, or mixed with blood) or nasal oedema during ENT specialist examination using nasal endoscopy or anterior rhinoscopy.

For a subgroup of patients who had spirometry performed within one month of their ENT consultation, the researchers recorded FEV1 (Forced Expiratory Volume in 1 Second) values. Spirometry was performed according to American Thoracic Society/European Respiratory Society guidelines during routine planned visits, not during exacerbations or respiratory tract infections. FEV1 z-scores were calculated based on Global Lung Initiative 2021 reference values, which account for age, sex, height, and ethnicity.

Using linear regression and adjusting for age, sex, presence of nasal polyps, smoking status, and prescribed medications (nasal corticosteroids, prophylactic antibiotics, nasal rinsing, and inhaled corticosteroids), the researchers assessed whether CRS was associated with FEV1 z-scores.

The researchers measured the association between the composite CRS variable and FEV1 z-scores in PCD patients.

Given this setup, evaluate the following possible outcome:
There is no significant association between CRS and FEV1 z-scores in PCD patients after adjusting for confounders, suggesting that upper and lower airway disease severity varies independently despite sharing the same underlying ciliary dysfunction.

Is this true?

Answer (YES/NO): YES